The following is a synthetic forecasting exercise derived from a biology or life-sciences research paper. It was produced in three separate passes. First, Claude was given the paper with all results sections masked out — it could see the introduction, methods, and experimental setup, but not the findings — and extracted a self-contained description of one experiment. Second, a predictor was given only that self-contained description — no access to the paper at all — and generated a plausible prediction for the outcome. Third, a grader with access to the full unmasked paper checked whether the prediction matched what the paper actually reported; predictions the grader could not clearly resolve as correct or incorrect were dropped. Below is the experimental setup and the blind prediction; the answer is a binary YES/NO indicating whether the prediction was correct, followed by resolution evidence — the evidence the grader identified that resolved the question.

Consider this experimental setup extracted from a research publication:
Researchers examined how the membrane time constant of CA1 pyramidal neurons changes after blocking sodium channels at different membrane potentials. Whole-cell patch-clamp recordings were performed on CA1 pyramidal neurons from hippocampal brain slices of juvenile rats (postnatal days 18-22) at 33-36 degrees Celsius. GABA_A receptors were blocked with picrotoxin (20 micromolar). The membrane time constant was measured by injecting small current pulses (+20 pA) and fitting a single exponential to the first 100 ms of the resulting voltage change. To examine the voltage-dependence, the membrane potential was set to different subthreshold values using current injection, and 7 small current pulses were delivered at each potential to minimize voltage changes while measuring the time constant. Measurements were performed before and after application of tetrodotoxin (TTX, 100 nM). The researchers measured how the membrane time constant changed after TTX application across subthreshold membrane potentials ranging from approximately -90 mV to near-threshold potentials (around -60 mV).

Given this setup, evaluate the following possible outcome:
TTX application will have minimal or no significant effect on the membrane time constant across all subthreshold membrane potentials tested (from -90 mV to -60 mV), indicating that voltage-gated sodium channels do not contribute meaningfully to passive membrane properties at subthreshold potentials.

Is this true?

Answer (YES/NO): NO